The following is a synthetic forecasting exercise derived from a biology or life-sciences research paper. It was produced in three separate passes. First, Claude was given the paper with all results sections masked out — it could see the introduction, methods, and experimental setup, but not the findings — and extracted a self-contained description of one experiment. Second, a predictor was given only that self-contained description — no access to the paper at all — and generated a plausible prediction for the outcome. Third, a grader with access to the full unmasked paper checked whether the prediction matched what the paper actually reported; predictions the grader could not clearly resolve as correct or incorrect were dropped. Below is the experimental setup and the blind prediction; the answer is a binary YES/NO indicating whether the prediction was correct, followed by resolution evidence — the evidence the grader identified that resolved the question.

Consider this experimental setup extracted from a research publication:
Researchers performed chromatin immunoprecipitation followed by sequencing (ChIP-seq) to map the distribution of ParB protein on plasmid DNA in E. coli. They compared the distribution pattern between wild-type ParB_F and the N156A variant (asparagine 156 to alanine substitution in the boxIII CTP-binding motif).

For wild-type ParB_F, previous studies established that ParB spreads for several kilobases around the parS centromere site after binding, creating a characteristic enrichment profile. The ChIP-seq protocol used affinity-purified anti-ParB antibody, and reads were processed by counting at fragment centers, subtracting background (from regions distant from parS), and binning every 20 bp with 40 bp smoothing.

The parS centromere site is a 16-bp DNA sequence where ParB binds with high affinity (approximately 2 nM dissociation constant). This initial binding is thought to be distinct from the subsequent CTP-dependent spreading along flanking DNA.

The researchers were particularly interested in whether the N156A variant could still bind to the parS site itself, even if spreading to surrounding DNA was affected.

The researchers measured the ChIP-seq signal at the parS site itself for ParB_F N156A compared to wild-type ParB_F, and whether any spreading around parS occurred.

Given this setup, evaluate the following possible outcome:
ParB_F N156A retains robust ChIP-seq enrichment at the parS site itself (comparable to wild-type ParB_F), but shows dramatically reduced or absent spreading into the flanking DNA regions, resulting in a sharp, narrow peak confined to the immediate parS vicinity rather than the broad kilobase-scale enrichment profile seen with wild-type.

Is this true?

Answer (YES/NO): YES